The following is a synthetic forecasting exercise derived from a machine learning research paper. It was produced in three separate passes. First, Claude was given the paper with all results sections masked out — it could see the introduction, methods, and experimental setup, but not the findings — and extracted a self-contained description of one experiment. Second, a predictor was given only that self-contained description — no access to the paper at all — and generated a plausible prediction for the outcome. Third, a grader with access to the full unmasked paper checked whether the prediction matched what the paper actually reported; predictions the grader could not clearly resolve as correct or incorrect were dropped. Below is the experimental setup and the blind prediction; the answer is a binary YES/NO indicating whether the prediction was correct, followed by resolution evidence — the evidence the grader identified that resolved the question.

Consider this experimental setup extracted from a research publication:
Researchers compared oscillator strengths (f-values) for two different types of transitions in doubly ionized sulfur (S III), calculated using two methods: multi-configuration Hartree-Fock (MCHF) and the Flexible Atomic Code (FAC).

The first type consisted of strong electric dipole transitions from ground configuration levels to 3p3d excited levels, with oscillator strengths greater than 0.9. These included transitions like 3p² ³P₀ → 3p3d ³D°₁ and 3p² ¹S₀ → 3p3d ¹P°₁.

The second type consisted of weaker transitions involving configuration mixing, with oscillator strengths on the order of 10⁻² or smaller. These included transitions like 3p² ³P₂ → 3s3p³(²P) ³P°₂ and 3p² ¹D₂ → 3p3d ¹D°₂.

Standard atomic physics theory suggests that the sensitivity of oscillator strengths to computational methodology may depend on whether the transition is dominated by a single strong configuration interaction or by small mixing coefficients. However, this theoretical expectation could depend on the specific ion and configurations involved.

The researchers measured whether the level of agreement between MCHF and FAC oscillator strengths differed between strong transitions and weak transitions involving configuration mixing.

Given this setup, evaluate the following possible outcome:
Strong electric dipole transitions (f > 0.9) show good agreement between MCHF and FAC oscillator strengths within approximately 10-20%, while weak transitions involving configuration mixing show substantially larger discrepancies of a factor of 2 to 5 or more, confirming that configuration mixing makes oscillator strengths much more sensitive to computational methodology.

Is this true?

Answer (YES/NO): YES